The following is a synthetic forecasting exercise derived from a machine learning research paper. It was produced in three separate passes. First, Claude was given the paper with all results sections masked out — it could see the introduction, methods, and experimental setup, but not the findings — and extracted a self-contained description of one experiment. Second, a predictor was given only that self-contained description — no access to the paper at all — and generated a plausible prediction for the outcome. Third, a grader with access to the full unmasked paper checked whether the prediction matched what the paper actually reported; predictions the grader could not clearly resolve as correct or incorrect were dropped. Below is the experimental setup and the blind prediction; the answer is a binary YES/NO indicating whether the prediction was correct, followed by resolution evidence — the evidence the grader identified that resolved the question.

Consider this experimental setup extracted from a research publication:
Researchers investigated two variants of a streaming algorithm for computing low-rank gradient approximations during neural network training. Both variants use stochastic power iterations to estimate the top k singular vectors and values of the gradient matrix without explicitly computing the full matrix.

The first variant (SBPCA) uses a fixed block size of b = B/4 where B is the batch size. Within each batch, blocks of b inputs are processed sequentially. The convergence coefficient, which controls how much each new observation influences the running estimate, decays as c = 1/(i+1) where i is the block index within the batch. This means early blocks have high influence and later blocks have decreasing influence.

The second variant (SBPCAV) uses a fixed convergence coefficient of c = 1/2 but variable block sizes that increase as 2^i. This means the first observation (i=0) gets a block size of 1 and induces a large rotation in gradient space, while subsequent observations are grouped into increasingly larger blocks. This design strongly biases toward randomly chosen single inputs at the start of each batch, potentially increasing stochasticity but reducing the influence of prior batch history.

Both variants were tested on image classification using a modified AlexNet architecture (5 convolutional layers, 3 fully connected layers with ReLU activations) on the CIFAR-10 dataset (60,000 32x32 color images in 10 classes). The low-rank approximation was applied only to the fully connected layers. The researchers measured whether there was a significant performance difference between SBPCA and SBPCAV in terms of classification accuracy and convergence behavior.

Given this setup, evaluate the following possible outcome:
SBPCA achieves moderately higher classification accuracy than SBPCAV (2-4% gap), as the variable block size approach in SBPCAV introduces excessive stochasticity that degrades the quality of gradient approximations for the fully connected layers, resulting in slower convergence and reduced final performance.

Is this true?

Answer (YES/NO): NO